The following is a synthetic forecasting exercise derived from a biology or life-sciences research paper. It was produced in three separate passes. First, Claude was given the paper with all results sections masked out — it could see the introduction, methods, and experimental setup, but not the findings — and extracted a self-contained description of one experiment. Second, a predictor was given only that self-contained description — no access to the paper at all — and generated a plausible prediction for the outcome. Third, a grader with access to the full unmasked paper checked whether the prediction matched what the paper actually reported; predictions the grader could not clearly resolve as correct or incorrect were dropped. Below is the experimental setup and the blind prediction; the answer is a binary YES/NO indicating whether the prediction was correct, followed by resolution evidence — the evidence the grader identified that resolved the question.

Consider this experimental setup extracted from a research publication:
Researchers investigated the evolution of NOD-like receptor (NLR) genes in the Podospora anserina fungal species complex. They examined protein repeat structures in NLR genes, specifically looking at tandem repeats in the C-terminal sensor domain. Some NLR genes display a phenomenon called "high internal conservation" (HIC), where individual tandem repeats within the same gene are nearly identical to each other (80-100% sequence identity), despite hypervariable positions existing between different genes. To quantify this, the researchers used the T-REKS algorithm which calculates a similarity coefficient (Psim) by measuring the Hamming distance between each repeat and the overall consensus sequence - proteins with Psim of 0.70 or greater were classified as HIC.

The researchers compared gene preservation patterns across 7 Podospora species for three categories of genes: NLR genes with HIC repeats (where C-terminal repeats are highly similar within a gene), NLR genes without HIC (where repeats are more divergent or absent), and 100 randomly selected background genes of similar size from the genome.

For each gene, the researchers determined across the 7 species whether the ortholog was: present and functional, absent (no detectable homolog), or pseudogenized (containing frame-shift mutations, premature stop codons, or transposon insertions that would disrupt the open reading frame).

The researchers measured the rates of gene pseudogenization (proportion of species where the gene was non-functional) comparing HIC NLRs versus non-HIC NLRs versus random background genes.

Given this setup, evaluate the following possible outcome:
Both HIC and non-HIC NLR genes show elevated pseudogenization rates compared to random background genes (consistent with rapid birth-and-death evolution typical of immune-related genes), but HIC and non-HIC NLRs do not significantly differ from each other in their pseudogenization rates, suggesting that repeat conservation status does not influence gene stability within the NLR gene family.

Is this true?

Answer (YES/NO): NO